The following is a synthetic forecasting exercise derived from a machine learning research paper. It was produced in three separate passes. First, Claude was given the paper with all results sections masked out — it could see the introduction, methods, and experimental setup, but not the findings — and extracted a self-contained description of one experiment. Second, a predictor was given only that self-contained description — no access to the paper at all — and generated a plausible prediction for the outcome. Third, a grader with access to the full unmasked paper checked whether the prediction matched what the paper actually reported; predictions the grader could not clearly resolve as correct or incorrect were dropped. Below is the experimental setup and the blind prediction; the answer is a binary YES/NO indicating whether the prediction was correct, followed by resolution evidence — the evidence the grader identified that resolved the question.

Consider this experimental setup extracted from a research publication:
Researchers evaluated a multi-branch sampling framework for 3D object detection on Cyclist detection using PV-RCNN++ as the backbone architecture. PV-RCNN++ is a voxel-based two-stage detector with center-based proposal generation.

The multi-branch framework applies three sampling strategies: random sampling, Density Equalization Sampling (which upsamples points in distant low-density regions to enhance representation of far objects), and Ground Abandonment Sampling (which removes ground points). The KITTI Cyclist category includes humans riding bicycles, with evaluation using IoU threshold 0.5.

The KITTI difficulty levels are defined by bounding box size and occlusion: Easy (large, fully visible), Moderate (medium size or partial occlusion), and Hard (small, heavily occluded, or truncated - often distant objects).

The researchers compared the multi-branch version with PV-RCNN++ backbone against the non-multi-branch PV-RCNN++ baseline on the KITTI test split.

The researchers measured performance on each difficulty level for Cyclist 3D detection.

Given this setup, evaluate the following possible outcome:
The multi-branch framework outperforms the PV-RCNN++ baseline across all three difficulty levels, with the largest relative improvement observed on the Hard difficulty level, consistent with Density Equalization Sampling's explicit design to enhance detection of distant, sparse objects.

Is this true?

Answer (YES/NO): NO